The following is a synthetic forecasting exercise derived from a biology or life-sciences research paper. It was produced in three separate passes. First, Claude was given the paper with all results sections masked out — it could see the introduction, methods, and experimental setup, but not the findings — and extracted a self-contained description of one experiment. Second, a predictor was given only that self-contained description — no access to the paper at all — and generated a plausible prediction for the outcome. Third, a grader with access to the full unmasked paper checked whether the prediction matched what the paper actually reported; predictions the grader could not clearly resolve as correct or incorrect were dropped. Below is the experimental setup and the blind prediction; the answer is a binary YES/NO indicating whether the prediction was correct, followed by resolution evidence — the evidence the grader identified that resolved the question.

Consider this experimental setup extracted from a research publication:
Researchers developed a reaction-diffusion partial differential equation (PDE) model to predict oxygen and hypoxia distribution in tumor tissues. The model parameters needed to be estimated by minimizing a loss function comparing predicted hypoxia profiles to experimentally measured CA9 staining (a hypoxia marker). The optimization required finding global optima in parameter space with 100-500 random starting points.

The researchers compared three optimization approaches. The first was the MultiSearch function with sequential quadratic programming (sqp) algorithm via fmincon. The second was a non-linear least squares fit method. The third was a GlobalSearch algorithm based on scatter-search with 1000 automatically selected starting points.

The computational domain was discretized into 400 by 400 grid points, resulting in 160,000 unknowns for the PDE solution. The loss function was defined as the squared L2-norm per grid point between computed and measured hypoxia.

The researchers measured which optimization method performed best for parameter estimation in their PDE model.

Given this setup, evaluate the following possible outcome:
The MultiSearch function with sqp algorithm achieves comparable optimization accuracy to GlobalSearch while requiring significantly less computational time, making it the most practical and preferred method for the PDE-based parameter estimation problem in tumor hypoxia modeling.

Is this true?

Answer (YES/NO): NO